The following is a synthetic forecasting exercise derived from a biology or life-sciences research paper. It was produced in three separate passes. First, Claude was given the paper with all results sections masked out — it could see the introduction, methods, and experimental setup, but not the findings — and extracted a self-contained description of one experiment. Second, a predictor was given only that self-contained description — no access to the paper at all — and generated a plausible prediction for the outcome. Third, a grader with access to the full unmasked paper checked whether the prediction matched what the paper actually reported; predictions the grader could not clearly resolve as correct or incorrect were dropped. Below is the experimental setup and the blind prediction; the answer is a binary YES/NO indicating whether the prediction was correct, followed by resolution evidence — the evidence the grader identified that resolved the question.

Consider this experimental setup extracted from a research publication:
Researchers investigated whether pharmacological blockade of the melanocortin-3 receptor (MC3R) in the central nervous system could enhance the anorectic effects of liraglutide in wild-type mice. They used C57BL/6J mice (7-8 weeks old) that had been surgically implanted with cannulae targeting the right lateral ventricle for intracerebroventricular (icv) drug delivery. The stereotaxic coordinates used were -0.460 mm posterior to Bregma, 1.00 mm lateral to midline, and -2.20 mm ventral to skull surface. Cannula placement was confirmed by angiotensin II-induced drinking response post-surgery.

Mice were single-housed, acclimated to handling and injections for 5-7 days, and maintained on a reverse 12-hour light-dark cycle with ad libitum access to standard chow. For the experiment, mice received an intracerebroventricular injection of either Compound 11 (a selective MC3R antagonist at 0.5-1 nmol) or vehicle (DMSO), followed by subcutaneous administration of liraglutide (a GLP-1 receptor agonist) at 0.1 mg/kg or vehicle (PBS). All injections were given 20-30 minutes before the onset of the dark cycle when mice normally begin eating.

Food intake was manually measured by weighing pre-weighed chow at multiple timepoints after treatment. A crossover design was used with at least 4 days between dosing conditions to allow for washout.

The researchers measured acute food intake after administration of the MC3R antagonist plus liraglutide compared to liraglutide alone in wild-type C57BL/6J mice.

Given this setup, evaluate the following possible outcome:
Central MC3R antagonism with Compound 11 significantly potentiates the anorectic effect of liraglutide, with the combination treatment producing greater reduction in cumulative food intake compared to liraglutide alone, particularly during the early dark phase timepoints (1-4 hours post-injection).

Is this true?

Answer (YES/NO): NO